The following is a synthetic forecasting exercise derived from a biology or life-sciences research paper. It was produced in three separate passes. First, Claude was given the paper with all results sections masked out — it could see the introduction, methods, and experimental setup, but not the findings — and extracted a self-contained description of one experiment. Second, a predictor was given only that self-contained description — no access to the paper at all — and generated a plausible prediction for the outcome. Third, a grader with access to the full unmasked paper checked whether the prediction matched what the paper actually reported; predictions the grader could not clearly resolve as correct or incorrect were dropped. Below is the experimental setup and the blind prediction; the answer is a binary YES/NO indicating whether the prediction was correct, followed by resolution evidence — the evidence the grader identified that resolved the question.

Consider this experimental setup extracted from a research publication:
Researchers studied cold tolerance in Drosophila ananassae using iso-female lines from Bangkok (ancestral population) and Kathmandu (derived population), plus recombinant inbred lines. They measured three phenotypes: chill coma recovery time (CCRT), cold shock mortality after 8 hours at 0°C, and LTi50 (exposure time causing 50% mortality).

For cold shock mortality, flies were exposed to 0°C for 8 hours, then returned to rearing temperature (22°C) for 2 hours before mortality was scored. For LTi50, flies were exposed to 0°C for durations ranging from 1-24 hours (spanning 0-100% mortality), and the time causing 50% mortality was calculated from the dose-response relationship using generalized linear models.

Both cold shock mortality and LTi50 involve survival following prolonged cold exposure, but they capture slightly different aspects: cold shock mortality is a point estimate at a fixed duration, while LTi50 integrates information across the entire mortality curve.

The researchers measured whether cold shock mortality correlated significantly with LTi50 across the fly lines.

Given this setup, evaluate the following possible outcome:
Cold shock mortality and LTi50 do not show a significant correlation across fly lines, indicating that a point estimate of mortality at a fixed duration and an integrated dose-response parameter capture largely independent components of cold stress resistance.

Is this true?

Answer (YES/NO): NO